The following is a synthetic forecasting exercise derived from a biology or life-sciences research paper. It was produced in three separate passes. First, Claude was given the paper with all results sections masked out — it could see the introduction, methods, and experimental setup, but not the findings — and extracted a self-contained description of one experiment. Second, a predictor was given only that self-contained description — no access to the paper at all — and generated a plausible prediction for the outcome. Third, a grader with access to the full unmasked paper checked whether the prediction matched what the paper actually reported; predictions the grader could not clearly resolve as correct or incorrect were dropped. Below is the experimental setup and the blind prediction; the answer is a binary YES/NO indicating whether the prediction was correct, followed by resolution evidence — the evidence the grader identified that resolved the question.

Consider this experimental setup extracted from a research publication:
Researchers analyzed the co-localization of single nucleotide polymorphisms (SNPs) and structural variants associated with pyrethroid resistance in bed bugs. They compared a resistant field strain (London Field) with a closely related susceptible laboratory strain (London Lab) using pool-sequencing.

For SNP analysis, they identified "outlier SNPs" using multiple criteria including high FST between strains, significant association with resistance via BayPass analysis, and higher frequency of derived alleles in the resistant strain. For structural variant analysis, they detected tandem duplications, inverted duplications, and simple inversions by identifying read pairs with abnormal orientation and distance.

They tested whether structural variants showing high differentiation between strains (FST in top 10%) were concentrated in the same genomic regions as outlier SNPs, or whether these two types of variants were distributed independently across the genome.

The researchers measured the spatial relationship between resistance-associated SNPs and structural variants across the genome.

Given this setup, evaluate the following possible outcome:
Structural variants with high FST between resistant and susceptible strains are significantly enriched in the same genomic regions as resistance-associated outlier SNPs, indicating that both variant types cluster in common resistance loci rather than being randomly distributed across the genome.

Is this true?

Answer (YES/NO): NO